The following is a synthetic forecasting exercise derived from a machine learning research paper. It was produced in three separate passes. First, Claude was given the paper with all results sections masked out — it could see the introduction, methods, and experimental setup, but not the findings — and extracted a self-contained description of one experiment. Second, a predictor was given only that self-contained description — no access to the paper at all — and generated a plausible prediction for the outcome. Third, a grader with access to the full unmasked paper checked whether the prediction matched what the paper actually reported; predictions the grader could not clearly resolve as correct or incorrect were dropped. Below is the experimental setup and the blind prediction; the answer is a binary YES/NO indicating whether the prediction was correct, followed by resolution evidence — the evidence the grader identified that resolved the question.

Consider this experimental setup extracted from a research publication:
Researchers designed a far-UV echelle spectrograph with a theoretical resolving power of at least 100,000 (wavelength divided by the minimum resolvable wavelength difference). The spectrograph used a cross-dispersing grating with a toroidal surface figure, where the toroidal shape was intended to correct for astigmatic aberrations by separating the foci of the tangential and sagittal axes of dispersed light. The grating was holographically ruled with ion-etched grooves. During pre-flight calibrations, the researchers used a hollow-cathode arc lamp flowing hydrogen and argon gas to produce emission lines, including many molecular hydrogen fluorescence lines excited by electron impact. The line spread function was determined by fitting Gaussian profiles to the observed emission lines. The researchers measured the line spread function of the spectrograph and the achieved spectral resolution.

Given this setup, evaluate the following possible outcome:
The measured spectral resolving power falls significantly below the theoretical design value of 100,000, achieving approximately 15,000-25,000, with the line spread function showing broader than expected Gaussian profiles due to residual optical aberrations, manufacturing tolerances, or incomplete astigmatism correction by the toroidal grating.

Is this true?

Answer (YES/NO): NO